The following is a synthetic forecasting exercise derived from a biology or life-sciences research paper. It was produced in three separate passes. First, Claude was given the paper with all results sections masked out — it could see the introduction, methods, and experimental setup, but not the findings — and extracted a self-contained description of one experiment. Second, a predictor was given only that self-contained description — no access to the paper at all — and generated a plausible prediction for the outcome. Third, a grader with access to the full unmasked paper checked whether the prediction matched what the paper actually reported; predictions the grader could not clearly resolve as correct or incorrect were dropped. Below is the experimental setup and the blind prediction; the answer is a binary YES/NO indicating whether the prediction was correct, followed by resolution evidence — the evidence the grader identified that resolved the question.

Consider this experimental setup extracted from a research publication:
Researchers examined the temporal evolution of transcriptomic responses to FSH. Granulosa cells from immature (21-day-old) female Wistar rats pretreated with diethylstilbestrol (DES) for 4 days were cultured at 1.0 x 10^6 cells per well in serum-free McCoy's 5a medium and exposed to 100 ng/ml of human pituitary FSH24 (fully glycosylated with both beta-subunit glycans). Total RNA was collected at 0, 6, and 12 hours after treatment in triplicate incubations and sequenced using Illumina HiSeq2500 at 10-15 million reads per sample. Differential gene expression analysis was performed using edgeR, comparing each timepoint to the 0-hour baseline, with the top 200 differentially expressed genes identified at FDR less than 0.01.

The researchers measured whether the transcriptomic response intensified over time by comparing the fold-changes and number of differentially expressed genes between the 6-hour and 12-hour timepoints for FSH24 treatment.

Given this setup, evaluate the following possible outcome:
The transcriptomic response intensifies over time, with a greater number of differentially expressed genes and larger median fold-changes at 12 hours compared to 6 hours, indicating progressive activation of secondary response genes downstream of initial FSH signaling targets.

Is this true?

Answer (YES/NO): NO